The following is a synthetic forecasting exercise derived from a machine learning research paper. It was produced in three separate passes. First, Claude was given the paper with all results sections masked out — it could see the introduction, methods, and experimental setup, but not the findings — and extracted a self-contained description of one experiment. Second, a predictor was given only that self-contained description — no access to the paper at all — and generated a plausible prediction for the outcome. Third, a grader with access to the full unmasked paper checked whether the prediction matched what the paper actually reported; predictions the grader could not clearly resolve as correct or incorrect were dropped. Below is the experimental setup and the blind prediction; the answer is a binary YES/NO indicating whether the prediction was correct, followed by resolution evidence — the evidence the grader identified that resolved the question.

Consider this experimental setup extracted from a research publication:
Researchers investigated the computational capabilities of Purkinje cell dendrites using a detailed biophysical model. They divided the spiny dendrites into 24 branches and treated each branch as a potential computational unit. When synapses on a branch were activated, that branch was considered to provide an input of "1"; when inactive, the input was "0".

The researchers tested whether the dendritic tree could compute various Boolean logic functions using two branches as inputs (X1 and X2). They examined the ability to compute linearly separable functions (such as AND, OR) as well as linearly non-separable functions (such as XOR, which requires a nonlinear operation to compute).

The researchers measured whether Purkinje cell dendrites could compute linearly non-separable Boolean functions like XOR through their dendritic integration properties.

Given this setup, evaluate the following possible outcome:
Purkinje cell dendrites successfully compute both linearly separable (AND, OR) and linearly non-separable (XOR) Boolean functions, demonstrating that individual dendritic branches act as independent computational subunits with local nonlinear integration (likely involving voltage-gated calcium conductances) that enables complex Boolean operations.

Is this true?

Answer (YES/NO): NO